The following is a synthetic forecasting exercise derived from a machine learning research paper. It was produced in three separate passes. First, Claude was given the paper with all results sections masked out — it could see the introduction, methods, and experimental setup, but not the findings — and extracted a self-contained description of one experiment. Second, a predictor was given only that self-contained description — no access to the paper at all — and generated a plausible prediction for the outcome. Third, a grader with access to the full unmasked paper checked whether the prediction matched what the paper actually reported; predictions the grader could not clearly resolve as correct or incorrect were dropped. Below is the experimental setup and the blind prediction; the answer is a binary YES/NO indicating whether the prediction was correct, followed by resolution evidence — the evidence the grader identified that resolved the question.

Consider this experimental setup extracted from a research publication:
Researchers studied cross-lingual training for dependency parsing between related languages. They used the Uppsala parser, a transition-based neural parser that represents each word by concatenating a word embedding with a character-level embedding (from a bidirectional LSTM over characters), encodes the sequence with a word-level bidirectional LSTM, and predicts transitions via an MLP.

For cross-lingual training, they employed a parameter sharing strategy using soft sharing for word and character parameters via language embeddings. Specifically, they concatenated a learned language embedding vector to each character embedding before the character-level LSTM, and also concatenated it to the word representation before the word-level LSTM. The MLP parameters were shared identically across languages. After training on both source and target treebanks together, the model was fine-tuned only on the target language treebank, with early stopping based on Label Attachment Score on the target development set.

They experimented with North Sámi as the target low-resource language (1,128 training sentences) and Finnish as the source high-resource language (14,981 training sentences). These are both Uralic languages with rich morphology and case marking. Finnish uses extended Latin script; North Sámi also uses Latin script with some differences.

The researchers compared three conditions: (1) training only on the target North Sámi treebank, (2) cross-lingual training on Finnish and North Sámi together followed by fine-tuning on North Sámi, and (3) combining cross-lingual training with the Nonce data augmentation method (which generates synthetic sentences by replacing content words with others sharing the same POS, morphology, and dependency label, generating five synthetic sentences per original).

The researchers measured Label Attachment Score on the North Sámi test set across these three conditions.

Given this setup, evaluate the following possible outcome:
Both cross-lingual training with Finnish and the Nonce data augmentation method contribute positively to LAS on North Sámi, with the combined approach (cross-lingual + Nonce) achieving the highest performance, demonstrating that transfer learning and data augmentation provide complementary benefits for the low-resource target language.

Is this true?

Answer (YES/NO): YES